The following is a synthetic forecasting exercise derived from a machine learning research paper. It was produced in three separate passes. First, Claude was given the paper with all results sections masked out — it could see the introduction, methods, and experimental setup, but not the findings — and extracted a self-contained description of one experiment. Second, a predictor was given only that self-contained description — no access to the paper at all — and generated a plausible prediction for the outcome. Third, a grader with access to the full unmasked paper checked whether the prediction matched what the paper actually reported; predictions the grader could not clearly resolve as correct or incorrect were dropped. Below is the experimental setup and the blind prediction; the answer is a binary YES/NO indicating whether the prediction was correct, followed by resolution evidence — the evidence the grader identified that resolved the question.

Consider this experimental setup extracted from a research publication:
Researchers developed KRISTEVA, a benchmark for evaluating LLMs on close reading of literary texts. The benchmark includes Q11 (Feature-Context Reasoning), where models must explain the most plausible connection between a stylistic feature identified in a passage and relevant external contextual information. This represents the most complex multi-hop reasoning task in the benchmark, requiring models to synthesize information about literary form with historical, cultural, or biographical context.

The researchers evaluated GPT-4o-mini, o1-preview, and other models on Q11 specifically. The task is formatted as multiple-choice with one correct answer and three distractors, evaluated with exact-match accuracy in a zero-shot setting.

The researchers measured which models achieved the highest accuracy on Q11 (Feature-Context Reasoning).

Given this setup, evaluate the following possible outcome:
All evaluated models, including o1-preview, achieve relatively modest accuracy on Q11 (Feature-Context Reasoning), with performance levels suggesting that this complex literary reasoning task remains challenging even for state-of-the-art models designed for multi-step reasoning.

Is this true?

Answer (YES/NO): NO